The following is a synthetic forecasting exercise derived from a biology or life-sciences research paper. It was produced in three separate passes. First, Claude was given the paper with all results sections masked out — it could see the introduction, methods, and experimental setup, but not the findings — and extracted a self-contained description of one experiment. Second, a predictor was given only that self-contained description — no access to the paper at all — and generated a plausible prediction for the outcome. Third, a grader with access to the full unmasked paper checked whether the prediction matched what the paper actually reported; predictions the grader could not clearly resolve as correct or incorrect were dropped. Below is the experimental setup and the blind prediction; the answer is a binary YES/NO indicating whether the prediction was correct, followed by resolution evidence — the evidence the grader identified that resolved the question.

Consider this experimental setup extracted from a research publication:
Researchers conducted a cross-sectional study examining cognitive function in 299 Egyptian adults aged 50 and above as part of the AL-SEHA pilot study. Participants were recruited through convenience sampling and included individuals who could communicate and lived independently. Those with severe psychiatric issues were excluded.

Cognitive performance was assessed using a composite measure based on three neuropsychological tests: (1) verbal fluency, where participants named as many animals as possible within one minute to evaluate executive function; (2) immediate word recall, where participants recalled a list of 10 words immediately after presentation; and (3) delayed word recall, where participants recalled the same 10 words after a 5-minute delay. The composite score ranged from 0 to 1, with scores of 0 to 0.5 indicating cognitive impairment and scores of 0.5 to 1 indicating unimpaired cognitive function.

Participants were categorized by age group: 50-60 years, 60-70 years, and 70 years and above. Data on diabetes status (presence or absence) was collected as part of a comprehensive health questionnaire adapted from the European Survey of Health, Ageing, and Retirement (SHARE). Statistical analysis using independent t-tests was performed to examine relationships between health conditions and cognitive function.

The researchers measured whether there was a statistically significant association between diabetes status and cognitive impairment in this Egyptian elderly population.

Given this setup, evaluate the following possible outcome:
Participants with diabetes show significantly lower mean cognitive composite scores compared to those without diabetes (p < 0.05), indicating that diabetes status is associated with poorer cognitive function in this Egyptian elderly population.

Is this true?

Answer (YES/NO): YES